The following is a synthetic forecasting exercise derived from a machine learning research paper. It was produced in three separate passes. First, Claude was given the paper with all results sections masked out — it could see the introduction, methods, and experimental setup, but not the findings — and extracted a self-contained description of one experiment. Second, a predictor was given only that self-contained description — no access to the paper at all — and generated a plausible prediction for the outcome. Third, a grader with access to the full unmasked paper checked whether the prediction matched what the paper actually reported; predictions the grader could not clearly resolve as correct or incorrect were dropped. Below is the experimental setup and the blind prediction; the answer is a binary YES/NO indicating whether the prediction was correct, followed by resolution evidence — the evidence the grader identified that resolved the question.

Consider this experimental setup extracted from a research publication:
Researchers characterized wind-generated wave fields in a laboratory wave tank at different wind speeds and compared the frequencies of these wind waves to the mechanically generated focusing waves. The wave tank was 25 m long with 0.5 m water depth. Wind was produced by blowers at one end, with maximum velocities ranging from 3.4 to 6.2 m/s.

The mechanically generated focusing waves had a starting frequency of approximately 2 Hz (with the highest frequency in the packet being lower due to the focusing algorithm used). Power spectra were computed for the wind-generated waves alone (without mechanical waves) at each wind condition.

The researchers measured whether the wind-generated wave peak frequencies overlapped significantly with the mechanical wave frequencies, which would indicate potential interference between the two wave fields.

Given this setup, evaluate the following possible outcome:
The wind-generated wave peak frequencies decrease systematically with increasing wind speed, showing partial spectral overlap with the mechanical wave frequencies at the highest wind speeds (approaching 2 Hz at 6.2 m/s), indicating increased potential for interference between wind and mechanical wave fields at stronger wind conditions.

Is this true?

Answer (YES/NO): NO